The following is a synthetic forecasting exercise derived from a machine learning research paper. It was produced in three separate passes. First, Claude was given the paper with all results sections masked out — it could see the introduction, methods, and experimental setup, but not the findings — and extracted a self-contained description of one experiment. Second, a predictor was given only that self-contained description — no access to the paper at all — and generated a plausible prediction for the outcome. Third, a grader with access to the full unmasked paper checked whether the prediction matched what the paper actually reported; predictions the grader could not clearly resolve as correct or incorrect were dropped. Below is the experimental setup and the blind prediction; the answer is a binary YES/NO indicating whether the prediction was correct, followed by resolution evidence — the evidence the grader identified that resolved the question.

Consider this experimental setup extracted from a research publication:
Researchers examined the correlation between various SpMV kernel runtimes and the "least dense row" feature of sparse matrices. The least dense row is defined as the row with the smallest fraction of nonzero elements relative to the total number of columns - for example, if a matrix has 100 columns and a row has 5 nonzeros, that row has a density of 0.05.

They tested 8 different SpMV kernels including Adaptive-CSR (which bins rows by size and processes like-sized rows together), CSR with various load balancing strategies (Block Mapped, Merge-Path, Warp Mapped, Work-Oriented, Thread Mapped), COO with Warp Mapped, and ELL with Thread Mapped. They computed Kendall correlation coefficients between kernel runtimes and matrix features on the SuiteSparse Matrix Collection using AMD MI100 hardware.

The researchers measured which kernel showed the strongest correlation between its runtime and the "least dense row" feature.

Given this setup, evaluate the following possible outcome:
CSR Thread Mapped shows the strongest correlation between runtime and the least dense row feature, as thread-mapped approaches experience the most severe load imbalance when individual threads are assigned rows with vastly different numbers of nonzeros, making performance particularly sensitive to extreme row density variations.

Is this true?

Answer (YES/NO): NO